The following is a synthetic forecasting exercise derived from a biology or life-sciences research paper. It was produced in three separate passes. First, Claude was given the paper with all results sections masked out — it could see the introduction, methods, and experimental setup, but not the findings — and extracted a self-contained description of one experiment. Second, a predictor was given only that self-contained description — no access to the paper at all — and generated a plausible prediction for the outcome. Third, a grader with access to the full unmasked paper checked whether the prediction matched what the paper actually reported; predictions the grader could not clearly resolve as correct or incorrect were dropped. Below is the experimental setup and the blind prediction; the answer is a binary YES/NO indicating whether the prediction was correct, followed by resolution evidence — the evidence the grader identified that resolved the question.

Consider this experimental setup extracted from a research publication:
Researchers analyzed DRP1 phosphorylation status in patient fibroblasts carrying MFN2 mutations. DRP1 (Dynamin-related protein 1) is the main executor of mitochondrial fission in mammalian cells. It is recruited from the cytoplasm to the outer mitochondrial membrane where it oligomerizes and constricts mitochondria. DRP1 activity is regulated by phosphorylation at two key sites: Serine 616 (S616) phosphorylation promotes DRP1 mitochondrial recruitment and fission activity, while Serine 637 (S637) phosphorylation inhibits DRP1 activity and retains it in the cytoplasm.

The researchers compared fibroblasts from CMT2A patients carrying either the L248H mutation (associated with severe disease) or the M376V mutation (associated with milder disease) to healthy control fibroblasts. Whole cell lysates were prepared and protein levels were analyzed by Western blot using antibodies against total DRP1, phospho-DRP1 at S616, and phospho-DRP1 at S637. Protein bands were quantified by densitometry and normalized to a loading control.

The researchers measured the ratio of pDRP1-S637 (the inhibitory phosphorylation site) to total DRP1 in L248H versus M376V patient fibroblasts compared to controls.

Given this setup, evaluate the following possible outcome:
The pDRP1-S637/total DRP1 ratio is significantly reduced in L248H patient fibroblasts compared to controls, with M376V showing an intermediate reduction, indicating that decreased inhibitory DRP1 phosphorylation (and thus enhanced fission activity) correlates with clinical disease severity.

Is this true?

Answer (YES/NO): NO